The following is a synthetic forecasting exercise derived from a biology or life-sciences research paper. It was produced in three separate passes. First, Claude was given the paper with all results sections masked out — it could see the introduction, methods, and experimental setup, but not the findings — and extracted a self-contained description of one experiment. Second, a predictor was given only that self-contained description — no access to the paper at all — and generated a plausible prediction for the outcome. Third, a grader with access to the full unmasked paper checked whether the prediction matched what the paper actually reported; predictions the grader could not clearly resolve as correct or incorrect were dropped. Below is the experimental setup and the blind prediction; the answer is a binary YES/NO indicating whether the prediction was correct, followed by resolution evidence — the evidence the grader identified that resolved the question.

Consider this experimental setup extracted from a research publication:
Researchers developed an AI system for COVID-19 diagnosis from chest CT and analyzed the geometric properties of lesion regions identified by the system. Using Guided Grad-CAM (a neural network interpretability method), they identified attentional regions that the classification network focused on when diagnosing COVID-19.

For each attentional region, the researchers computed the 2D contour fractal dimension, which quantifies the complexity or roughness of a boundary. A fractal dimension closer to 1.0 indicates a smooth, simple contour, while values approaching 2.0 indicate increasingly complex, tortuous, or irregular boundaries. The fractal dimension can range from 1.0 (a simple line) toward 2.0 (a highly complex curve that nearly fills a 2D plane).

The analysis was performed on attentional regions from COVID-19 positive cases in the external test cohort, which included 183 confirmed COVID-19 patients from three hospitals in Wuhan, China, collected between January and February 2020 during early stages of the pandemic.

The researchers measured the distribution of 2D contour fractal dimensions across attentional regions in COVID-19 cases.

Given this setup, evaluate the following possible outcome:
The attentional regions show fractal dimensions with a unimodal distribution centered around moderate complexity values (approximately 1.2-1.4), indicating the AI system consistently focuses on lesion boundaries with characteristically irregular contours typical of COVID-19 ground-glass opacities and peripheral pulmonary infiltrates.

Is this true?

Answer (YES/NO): NO